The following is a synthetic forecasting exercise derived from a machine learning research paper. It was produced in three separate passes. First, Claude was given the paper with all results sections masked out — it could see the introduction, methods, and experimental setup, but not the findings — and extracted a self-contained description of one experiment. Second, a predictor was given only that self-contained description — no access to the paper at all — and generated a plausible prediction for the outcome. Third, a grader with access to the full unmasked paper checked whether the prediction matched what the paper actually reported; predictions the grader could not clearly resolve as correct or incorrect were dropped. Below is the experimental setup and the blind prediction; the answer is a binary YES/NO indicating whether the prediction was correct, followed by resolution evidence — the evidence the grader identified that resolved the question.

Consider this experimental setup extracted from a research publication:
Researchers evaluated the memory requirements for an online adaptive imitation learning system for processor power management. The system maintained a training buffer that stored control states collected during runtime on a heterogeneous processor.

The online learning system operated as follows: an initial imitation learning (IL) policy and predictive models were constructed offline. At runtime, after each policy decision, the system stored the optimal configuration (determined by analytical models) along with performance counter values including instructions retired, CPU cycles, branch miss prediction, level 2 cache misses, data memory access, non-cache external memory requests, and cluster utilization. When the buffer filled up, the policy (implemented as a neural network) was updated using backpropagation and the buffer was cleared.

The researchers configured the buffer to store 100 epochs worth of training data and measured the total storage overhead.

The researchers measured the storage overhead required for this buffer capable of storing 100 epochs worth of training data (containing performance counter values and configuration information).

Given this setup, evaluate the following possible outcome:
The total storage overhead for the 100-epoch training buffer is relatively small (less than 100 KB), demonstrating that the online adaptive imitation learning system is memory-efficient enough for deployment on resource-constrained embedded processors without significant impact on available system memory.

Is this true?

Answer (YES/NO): YES